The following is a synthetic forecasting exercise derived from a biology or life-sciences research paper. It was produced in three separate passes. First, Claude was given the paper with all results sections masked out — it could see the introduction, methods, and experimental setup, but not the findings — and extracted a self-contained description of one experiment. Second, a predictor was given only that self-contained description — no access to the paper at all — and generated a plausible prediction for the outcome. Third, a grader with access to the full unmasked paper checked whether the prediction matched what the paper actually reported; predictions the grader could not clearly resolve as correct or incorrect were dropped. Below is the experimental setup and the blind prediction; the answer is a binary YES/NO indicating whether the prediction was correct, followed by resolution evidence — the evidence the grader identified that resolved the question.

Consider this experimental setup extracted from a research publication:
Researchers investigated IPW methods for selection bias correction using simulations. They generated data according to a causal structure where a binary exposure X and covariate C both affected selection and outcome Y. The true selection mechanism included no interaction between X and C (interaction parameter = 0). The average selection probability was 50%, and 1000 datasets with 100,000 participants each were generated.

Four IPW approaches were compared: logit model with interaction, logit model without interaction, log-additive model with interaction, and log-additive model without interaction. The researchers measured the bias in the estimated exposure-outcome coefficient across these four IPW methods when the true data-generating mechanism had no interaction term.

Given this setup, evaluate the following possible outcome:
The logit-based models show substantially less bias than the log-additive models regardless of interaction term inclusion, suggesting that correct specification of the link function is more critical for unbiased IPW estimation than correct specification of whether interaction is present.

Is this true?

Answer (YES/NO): NO